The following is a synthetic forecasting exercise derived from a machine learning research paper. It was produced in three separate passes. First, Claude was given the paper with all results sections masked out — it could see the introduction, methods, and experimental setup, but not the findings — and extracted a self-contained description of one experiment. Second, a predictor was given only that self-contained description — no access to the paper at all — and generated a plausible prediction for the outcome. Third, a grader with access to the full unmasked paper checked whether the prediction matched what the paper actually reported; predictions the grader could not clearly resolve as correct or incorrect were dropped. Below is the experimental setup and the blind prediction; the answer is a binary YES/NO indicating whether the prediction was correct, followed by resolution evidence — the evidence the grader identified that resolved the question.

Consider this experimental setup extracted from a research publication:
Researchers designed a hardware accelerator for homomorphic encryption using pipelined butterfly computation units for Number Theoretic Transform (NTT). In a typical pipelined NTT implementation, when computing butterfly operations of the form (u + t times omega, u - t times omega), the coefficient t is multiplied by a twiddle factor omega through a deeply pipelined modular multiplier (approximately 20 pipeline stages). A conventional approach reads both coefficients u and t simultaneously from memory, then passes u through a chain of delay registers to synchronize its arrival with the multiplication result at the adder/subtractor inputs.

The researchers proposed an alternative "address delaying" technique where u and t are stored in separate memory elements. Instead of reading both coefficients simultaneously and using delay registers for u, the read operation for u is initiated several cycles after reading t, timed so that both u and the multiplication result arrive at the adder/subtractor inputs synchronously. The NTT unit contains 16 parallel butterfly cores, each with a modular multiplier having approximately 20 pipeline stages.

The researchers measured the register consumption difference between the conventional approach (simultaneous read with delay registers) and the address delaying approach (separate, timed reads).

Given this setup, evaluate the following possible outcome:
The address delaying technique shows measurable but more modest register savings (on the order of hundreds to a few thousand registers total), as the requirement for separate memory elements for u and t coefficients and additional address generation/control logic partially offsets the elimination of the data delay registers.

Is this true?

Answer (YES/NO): NO